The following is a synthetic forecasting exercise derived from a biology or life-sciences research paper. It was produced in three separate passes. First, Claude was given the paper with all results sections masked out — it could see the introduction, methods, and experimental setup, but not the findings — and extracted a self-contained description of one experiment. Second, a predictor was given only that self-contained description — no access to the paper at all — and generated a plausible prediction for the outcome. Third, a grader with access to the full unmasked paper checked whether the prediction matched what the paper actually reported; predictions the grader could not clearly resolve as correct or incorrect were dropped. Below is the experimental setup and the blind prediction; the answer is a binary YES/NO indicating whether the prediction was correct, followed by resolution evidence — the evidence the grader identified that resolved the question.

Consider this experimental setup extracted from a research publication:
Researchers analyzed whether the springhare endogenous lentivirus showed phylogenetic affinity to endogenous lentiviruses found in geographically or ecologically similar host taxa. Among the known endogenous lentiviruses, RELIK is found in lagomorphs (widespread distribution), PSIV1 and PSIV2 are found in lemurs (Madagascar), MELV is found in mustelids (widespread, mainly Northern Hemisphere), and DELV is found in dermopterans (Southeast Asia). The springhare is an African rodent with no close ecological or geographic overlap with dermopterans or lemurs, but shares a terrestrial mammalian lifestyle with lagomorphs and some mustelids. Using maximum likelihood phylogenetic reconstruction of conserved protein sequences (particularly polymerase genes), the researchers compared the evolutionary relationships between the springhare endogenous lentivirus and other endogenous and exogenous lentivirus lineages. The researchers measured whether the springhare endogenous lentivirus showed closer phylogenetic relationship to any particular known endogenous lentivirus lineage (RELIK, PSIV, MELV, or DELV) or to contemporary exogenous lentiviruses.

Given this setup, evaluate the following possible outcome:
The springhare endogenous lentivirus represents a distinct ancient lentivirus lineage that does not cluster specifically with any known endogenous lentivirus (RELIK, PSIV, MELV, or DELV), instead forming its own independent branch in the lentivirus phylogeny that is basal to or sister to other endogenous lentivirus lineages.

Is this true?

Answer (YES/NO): NO